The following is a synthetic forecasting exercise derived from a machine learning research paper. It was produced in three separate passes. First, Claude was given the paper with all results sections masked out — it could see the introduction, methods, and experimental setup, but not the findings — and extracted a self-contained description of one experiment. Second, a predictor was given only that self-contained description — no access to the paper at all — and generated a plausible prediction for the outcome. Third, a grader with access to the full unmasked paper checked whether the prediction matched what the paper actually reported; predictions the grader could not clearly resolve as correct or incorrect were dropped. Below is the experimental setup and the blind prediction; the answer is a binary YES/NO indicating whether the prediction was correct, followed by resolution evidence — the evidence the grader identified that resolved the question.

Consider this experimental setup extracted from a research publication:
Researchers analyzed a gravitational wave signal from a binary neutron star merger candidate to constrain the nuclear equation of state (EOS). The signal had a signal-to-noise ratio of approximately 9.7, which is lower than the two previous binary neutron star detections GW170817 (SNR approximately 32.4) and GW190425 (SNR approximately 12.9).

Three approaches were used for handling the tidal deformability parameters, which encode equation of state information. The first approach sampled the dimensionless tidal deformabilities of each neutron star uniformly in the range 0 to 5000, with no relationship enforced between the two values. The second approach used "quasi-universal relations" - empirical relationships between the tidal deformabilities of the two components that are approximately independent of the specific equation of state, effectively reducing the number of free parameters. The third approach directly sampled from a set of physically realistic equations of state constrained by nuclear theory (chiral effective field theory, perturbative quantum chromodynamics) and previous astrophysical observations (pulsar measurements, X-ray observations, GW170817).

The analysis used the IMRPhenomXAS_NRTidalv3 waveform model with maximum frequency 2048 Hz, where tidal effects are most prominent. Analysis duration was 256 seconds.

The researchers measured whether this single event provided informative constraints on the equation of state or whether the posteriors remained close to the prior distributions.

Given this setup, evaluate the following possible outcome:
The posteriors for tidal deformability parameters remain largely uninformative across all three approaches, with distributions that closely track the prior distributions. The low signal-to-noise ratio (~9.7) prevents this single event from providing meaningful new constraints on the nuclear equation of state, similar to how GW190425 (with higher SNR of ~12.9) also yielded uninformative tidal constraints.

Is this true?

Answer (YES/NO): YES